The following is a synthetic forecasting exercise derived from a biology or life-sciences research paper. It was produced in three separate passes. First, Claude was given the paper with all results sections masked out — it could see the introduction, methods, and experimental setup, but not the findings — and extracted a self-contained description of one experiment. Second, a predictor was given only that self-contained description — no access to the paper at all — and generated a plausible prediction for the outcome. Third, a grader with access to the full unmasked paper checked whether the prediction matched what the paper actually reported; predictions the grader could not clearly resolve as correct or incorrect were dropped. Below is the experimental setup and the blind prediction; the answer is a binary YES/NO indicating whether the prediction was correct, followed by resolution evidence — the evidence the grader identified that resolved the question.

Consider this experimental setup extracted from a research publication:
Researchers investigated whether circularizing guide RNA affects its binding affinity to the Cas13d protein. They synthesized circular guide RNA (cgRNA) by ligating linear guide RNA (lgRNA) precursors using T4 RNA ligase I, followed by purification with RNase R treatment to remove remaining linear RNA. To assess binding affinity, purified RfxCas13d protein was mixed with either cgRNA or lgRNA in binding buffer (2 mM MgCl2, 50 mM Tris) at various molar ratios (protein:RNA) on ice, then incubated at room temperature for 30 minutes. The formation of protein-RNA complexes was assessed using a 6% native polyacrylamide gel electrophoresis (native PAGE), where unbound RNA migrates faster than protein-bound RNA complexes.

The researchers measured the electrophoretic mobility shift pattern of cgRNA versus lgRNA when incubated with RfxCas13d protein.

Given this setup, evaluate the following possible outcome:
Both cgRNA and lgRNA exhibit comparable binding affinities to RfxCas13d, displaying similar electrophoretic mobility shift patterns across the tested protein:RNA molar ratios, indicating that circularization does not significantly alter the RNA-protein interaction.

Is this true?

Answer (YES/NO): YES